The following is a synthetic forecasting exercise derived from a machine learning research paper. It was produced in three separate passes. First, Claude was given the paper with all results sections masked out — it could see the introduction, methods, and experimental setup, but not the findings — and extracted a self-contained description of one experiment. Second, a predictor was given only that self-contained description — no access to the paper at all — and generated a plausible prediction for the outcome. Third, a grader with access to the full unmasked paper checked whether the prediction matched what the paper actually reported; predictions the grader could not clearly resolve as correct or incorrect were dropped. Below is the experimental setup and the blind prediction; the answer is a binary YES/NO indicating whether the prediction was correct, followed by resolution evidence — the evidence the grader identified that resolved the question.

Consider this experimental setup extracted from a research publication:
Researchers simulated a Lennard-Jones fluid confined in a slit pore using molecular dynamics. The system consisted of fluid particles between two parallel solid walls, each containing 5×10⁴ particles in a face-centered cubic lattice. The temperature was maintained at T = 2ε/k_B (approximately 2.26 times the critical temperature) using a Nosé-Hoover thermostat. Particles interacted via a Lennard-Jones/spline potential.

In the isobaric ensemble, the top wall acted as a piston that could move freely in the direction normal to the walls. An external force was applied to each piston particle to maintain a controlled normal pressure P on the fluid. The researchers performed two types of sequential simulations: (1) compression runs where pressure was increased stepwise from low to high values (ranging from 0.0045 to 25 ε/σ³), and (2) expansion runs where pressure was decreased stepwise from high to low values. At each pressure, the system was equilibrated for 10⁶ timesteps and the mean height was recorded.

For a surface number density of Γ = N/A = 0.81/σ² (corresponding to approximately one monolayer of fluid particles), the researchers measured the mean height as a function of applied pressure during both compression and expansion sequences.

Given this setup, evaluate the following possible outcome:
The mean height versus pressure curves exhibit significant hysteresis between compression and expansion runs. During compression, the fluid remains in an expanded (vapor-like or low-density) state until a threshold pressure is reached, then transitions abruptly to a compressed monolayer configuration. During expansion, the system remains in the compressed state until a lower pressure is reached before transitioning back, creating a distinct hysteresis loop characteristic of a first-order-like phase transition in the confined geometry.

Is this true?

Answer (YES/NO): YES